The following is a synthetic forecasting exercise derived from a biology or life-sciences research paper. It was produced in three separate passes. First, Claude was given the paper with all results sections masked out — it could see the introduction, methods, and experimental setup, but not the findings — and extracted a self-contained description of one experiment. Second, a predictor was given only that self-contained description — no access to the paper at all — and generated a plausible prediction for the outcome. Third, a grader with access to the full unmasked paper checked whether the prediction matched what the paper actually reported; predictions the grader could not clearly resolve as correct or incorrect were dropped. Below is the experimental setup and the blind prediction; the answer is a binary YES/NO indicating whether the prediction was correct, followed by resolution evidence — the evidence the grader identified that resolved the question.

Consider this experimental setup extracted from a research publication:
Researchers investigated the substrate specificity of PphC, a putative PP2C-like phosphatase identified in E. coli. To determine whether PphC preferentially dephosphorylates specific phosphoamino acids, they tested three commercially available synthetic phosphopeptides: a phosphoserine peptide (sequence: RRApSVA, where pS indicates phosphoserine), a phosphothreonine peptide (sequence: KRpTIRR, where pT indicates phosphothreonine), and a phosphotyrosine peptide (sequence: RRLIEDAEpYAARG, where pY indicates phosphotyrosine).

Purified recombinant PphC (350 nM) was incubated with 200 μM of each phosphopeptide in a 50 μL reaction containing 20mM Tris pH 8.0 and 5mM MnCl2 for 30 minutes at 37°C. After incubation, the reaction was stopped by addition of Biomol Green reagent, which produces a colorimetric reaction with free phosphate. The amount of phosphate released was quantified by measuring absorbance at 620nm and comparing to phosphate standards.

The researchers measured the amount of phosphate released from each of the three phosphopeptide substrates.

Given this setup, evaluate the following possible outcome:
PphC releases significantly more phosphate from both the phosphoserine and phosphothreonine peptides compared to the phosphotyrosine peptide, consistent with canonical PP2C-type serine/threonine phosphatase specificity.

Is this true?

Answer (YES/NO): NO